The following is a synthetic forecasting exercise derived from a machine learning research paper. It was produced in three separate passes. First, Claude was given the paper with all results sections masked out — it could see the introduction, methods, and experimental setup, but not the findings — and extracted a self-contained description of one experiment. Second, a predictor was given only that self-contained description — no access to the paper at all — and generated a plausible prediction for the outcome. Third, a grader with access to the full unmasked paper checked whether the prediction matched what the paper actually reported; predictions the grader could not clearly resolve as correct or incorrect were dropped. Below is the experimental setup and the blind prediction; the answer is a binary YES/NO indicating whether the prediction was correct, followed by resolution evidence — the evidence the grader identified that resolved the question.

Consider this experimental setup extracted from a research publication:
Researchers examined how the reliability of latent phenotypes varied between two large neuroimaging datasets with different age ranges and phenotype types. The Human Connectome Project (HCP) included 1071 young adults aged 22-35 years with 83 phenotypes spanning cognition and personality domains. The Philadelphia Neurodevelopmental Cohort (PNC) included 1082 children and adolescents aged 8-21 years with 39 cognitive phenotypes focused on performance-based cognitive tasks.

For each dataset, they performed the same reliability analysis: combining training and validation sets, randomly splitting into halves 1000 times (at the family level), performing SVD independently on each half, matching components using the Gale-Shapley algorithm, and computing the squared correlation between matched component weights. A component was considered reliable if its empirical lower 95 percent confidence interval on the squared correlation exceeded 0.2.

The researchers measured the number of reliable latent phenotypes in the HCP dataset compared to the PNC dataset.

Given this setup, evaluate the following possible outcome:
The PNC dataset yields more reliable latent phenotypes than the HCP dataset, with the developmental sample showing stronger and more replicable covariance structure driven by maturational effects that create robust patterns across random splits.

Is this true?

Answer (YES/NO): NO